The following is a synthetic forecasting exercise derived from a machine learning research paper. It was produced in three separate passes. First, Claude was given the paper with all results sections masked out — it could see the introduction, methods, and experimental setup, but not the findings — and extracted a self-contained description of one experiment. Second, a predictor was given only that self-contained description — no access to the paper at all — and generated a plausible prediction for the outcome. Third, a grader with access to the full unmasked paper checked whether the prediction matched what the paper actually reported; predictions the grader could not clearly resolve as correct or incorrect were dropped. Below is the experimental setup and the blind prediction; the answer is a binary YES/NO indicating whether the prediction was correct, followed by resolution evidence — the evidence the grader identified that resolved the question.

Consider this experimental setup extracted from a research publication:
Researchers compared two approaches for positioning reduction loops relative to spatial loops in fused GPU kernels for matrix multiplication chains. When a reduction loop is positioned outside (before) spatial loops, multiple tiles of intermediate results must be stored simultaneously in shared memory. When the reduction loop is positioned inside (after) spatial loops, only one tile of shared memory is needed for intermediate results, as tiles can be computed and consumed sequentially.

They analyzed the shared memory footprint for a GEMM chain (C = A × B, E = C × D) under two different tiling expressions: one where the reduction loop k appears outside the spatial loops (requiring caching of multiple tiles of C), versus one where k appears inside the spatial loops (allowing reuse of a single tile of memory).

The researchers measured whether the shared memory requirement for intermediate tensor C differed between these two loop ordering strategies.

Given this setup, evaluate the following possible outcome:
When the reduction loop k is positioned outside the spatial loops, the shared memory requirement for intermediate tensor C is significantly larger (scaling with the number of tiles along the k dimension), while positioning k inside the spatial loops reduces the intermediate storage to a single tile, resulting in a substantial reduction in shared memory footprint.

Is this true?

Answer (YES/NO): YES